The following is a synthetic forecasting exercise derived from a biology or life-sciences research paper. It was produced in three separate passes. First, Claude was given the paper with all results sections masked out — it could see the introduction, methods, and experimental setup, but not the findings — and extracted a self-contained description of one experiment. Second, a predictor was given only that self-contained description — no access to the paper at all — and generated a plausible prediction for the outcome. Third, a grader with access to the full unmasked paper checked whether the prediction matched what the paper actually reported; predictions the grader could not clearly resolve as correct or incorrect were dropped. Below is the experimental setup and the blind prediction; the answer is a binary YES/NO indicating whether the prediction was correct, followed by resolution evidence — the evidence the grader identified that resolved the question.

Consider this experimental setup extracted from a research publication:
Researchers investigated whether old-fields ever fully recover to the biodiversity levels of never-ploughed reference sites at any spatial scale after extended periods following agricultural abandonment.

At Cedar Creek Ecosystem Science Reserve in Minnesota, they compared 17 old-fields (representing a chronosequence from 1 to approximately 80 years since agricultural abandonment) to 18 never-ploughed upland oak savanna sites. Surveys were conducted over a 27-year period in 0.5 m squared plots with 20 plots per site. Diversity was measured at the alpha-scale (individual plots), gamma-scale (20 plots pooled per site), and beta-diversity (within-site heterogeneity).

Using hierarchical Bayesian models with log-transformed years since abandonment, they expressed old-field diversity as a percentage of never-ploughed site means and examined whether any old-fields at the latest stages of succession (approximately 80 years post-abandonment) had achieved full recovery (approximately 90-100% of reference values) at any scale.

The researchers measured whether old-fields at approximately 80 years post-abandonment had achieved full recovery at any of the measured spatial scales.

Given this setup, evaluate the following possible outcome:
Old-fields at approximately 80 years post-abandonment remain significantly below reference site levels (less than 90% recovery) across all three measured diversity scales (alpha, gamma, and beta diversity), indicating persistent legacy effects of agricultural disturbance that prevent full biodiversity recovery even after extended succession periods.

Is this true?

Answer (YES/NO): NO